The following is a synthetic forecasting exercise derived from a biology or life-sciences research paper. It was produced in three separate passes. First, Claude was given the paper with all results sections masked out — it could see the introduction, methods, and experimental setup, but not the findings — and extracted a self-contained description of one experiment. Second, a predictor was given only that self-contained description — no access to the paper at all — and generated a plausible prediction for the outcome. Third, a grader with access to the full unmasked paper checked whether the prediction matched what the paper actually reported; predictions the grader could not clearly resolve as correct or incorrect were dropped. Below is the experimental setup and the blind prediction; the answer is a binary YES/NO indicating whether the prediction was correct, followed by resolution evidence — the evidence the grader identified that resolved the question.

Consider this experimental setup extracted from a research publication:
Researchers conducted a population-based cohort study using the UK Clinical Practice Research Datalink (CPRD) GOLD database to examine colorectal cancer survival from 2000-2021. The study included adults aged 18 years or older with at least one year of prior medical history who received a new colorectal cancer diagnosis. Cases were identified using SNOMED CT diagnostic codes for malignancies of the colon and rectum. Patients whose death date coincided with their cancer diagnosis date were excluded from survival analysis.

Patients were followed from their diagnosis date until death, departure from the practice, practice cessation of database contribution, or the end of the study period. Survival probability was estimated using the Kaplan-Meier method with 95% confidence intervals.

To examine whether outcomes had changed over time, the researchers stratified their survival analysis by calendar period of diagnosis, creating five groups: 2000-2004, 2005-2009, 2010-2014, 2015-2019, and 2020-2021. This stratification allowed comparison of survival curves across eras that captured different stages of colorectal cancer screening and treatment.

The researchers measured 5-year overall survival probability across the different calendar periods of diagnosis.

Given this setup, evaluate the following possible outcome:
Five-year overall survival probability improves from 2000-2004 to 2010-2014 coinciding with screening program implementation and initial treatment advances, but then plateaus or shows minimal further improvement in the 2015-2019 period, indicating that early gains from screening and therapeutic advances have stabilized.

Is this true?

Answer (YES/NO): NO